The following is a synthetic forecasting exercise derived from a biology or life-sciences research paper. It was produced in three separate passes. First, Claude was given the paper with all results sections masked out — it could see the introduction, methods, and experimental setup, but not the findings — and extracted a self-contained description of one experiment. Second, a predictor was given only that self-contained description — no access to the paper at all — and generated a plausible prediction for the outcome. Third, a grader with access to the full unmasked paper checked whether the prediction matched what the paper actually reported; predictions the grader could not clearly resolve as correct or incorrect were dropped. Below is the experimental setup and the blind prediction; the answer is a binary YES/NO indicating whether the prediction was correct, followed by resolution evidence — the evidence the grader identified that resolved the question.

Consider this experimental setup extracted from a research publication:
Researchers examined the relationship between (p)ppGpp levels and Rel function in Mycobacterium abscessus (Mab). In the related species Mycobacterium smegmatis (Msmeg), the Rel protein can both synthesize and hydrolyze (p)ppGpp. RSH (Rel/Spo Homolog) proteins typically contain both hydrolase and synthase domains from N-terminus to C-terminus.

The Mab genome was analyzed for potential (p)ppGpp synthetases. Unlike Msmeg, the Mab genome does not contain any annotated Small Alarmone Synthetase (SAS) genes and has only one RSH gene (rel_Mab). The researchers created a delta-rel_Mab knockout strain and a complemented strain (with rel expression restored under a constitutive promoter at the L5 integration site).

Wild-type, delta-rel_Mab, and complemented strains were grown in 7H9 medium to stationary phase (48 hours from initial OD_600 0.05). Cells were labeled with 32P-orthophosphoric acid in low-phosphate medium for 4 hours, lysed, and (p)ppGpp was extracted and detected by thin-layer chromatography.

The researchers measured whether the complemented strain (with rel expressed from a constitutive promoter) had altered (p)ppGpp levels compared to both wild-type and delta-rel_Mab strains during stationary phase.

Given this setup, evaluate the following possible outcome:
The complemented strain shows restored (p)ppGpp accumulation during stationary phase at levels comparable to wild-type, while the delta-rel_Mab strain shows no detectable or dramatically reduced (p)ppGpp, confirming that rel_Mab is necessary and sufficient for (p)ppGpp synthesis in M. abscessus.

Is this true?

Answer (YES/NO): NO